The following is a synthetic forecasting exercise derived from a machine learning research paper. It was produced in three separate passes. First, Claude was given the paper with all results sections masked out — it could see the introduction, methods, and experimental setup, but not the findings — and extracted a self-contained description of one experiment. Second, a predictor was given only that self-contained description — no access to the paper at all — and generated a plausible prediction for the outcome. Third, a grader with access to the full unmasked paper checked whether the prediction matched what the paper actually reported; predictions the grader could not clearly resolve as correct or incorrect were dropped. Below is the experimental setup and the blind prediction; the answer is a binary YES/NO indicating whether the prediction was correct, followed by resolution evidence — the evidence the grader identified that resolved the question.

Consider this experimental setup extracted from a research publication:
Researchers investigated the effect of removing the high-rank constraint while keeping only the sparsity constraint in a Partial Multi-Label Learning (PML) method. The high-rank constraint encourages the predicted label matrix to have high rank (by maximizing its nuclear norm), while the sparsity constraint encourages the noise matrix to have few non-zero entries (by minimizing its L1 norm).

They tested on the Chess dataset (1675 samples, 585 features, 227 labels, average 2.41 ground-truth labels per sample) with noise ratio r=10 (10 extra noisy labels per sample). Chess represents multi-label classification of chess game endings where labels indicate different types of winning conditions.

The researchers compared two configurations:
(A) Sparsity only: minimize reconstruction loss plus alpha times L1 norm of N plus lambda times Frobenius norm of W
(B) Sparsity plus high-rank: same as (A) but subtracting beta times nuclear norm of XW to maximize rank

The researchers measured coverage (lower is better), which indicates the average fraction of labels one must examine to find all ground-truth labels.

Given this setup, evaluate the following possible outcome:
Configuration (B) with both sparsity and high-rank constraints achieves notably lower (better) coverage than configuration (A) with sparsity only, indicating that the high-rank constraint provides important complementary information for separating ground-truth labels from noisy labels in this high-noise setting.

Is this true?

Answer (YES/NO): YES